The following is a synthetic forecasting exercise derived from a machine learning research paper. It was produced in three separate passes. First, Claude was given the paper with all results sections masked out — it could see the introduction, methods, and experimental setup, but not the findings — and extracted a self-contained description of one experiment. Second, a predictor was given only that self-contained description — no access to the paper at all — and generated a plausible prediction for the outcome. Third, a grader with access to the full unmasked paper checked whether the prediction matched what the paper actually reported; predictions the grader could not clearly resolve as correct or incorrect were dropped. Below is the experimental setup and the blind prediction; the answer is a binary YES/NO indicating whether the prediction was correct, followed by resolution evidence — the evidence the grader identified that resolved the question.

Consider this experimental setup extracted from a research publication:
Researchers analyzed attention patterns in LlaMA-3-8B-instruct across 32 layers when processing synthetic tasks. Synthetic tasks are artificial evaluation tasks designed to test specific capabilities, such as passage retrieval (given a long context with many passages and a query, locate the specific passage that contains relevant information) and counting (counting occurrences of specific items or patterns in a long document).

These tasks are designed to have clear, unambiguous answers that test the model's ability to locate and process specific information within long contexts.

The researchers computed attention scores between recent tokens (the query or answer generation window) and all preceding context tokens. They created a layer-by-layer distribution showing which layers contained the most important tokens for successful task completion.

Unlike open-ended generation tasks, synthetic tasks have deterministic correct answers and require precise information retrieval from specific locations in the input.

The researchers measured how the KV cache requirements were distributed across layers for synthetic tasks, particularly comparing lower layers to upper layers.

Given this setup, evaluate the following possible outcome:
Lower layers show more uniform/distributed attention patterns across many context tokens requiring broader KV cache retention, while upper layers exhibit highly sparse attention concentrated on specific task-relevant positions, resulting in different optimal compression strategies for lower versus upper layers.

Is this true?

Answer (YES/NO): NO